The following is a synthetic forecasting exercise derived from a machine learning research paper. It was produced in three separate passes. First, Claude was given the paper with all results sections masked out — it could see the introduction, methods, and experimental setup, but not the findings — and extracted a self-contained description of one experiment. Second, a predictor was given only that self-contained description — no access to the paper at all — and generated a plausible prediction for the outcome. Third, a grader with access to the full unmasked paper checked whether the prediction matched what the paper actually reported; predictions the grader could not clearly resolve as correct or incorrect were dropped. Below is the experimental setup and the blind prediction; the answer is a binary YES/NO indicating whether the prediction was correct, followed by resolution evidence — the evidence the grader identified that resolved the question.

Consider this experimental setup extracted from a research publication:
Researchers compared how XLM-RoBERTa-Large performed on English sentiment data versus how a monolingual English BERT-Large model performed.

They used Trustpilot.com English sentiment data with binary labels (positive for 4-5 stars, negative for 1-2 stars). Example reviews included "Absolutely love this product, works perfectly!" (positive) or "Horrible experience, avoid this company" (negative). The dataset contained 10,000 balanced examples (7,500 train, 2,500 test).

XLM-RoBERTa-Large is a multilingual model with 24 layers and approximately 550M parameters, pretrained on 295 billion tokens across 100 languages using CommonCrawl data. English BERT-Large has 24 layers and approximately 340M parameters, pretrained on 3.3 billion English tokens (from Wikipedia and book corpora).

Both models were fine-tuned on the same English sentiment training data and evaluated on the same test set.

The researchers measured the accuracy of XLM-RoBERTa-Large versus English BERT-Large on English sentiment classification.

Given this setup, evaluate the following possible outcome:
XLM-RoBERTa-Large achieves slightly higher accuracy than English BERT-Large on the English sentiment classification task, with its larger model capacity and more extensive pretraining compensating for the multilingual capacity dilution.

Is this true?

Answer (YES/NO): YES